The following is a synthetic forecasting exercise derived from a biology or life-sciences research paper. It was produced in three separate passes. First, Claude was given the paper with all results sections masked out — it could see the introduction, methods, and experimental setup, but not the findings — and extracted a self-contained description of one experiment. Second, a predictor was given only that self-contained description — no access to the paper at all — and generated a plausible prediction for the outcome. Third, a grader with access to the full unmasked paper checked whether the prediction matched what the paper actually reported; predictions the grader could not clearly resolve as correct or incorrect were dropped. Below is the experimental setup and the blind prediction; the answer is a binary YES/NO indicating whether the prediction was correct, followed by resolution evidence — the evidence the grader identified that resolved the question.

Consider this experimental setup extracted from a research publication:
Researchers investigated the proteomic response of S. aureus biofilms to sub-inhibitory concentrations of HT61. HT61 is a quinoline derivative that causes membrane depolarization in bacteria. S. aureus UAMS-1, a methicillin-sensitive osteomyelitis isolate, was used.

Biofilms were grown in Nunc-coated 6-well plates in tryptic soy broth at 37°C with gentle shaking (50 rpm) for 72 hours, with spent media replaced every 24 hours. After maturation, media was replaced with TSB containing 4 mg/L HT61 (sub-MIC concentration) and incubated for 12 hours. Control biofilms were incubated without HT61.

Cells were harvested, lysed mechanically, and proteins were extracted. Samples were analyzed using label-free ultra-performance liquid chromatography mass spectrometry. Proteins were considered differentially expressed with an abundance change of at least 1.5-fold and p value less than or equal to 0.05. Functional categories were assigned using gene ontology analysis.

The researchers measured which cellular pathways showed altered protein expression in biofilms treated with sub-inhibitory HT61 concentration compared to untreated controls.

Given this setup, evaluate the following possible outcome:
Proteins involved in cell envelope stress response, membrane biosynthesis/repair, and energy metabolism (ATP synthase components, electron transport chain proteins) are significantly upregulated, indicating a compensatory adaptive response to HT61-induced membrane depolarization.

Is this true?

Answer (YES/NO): NO